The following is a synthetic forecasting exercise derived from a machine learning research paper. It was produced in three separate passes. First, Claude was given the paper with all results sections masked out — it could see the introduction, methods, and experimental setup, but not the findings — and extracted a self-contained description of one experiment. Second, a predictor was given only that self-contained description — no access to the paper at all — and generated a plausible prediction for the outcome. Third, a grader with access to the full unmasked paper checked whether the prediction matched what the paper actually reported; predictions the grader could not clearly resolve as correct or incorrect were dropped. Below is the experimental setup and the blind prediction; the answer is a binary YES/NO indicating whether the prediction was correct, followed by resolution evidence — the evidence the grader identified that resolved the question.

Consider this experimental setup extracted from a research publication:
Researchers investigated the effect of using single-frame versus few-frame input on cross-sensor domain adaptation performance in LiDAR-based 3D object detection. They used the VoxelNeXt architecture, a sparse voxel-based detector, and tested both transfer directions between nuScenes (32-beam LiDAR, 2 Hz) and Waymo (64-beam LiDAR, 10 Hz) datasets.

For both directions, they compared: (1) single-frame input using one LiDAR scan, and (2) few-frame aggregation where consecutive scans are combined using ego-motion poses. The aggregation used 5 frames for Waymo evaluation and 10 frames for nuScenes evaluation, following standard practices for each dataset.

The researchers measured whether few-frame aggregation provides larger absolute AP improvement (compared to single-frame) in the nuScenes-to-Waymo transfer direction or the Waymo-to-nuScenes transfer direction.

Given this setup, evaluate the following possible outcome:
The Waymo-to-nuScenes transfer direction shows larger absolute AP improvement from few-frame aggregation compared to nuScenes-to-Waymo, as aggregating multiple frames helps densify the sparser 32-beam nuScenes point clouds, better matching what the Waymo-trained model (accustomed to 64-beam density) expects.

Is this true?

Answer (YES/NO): NO